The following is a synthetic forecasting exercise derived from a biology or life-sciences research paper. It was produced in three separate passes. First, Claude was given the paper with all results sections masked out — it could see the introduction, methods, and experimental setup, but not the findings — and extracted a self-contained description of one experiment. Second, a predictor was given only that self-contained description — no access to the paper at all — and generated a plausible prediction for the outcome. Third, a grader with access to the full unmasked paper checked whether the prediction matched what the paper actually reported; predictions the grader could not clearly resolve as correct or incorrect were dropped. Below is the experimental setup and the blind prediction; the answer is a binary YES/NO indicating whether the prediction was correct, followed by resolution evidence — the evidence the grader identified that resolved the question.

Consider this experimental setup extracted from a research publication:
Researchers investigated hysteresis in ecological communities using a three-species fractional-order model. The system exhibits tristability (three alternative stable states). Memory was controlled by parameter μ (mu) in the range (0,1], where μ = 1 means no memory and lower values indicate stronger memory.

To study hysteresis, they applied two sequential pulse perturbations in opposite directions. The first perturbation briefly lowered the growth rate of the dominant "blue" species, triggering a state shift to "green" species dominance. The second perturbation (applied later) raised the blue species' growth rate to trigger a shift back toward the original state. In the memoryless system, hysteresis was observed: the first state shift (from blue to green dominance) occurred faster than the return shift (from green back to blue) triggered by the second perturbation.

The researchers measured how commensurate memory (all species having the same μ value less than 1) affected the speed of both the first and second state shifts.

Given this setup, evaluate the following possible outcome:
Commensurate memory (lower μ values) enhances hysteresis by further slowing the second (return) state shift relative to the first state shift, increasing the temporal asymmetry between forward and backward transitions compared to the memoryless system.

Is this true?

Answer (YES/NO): NO